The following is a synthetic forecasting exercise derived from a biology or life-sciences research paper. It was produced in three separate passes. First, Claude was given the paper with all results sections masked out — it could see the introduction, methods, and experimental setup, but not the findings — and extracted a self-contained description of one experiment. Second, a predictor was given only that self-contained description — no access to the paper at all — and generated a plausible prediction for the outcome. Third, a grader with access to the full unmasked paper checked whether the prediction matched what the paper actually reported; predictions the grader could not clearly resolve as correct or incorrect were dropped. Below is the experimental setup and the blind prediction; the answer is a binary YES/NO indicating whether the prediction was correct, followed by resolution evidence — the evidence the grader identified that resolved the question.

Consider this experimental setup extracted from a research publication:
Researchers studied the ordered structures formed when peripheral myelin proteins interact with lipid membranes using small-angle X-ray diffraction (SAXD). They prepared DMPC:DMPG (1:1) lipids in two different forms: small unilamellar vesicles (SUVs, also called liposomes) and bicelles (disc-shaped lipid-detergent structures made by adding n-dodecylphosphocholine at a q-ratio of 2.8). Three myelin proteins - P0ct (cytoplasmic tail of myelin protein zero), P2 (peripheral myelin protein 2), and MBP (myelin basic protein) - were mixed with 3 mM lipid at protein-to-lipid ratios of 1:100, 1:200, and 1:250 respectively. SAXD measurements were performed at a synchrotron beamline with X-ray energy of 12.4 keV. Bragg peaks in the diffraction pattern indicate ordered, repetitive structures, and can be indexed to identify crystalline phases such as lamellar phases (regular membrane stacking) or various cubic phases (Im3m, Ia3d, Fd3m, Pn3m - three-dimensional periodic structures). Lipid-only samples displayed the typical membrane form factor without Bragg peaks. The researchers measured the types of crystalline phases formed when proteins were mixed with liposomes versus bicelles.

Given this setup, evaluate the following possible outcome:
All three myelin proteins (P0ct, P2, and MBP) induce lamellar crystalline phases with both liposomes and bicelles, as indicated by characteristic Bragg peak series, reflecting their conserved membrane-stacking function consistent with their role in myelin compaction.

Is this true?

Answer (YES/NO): NO